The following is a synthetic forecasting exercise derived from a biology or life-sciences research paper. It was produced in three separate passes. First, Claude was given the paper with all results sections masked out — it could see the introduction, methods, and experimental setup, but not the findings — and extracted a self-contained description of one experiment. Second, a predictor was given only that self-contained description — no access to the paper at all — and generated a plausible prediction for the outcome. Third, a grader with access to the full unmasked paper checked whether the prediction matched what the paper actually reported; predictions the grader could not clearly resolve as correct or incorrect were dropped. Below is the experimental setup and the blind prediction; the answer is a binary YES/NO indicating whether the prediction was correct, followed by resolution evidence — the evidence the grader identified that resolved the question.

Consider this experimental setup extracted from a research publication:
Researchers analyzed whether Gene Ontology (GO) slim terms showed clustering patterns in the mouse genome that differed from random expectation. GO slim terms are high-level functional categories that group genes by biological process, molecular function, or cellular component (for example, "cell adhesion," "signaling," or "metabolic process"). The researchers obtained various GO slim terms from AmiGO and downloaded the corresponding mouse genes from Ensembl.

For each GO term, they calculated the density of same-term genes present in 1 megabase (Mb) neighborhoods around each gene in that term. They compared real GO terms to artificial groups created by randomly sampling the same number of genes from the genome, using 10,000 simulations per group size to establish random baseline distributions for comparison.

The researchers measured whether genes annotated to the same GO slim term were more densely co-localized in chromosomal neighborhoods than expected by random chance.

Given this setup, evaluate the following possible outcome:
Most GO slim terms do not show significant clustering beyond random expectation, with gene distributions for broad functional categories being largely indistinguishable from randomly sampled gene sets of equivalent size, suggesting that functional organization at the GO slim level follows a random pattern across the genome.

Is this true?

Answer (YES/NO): YES